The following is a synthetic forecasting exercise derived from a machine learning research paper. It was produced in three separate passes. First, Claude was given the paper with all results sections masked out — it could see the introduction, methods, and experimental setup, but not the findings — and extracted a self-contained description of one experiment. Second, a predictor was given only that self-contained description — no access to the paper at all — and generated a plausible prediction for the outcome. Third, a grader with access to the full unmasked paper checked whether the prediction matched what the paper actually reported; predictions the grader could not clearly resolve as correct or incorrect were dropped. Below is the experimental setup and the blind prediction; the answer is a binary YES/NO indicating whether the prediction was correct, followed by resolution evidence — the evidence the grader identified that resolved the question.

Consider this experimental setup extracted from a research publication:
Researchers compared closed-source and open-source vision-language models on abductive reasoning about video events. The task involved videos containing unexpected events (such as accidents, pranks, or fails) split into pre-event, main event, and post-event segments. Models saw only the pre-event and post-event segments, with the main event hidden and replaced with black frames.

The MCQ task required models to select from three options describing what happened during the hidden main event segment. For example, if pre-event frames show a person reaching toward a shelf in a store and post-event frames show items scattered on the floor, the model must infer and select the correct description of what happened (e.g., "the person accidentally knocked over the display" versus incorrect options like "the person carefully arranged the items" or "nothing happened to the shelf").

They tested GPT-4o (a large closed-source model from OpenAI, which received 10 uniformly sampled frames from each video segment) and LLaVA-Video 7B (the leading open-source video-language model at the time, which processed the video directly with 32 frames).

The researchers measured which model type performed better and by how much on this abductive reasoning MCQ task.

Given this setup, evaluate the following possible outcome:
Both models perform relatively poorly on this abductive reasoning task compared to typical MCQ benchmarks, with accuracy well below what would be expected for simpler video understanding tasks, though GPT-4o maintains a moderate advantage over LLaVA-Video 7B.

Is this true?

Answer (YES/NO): NO